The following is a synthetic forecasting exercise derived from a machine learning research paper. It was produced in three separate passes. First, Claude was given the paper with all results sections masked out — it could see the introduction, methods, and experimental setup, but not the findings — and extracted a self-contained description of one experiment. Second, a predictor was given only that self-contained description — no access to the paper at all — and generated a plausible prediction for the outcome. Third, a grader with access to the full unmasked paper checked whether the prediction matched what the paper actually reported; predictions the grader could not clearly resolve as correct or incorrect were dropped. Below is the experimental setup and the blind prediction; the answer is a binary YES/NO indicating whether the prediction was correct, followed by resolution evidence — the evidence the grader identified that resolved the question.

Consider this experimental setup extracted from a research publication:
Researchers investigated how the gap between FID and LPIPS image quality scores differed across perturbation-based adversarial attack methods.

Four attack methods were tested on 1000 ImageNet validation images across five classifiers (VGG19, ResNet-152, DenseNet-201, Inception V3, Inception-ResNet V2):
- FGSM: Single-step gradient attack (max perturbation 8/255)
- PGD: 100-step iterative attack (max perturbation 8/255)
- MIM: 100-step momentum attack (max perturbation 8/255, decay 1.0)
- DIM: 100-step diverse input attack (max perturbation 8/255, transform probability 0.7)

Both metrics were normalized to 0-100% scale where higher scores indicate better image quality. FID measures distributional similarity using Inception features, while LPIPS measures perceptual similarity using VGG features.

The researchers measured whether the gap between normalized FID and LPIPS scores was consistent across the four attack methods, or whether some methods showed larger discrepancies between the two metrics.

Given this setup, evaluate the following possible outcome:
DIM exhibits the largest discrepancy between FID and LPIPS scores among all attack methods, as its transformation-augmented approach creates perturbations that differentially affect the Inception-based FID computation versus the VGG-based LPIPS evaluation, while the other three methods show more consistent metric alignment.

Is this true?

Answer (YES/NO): NO